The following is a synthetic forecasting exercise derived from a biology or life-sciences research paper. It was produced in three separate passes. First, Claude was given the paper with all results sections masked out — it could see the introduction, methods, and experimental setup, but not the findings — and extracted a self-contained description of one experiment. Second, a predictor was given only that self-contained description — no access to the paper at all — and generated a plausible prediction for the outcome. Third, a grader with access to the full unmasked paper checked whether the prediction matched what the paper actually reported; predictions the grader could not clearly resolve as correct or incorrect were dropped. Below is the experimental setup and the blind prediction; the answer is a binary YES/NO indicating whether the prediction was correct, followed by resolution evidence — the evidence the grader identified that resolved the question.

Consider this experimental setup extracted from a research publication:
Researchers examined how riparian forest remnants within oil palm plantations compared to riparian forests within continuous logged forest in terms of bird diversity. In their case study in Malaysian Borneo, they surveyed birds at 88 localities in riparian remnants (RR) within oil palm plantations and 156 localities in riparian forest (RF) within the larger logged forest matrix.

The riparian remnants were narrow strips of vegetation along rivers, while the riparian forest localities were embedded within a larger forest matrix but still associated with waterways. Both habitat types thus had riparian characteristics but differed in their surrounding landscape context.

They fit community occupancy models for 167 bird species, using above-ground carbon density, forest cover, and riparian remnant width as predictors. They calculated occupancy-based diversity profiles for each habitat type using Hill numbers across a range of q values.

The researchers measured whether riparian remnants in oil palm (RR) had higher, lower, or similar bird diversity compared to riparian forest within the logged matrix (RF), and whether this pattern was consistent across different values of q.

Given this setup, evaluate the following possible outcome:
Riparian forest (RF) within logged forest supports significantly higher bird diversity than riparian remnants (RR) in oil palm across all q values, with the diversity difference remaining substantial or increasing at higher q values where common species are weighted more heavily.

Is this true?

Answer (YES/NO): NO